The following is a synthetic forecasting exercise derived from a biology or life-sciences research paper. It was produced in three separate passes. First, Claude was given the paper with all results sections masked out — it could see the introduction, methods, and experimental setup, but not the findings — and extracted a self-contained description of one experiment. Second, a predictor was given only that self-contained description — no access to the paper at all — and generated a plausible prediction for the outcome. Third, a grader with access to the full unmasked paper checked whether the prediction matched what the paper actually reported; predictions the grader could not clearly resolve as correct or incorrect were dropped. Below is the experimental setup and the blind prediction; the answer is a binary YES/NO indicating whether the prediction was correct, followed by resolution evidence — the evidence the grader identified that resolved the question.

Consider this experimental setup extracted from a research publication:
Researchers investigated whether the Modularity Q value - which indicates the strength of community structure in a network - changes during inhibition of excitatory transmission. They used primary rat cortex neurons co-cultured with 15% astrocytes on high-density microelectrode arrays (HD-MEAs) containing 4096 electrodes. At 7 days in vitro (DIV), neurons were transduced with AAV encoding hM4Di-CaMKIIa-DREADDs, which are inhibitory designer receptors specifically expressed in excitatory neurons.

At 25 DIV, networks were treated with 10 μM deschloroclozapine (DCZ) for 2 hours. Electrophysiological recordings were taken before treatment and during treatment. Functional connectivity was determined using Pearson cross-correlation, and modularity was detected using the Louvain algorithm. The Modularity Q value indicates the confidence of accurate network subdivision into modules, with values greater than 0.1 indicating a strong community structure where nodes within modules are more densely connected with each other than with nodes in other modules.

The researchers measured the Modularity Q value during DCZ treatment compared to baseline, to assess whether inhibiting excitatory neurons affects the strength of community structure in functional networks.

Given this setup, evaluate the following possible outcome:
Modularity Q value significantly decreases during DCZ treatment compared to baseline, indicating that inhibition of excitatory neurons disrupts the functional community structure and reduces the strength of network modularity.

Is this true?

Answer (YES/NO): NO